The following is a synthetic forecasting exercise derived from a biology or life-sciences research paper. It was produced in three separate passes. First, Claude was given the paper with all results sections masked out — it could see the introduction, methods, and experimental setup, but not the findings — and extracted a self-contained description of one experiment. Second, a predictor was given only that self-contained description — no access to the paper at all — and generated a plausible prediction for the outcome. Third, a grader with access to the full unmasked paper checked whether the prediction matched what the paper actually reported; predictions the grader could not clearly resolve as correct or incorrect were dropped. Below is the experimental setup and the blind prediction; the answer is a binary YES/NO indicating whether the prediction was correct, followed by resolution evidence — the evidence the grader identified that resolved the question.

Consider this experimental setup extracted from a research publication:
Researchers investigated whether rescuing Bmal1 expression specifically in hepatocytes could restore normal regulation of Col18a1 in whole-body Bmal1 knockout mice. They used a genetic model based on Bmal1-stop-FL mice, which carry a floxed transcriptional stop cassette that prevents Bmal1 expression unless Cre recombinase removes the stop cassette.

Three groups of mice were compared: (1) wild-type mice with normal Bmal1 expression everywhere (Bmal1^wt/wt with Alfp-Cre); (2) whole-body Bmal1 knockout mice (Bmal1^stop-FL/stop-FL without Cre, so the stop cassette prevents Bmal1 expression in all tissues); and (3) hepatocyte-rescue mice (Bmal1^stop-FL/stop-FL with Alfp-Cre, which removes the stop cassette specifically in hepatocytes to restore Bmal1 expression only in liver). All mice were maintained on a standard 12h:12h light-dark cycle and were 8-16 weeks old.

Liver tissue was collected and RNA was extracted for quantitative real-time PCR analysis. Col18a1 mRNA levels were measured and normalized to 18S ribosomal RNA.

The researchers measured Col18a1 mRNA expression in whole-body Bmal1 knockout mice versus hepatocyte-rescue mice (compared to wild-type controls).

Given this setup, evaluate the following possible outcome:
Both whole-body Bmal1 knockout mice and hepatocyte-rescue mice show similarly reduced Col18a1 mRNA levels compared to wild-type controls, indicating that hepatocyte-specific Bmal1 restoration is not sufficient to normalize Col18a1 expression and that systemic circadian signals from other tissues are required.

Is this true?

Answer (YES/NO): NO